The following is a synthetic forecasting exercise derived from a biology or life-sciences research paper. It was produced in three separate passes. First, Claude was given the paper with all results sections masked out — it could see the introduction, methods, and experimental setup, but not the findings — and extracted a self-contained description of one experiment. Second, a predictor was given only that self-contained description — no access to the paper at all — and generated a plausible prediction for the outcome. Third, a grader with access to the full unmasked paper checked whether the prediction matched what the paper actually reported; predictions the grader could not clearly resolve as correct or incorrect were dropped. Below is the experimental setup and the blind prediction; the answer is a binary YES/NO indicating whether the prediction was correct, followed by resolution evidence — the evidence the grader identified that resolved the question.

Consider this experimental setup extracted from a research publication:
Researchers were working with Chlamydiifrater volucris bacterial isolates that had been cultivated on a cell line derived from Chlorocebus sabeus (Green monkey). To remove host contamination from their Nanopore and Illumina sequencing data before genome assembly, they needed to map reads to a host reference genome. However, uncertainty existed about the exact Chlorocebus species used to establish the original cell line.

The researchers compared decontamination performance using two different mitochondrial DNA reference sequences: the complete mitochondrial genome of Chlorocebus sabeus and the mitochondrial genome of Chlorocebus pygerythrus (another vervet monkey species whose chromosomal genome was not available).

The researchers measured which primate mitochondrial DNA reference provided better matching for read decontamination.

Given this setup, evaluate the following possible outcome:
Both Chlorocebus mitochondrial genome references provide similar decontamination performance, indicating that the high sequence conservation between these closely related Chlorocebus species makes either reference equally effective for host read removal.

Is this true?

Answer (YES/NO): NO